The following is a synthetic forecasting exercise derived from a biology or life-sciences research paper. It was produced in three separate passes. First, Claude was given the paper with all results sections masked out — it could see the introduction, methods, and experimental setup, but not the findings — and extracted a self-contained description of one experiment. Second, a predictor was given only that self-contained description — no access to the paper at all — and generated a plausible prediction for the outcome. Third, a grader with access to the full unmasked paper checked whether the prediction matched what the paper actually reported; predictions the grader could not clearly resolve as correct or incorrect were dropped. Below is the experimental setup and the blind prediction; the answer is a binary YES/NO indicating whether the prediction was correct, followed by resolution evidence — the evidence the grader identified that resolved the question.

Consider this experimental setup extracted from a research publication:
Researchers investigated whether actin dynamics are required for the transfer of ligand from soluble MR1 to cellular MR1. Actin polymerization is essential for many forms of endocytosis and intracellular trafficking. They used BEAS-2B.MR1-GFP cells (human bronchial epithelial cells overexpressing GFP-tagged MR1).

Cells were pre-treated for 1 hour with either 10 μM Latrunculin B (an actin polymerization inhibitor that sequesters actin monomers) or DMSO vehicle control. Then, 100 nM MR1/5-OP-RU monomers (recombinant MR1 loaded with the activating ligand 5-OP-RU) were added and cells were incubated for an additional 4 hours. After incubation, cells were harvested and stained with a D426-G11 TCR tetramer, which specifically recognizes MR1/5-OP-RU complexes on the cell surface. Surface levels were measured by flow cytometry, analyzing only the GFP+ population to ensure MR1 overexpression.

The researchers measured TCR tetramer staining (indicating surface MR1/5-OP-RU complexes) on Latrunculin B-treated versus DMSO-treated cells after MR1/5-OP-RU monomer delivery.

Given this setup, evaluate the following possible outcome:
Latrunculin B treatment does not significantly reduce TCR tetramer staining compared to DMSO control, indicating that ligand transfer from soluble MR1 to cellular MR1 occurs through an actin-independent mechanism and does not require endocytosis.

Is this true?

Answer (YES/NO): NO